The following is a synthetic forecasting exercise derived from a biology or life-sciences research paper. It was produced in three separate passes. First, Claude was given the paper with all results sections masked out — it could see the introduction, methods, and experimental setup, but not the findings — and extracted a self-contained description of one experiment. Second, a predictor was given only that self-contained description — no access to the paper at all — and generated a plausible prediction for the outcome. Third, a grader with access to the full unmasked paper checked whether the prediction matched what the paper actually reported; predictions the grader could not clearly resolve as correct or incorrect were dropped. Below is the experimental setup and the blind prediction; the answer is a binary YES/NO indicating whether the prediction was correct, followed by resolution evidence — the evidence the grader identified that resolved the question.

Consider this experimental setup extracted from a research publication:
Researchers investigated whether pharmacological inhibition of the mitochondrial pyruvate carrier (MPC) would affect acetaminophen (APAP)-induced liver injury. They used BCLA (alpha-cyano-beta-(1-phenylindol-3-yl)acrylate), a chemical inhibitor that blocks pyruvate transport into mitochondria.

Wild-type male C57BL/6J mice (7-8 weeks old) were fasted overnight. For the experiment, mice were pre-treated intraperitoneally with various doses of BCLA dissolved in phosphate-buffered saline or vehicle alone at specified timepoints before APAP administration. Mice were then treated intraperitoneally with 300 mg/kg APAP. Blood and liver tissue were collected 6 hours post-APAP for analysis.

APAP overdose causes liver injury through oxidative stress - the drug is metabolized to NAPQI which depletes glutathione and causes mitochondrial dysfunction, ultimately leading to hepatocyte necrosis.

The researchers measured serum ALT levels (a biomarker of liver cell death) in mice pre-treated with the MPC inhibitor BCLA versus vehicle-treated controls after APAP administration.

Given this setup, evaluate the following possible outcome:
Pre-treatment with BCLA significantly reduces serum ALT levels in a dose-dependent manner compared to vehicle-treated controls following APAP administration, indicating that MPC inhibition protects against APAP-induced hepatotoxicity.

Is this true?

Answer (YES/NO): NO